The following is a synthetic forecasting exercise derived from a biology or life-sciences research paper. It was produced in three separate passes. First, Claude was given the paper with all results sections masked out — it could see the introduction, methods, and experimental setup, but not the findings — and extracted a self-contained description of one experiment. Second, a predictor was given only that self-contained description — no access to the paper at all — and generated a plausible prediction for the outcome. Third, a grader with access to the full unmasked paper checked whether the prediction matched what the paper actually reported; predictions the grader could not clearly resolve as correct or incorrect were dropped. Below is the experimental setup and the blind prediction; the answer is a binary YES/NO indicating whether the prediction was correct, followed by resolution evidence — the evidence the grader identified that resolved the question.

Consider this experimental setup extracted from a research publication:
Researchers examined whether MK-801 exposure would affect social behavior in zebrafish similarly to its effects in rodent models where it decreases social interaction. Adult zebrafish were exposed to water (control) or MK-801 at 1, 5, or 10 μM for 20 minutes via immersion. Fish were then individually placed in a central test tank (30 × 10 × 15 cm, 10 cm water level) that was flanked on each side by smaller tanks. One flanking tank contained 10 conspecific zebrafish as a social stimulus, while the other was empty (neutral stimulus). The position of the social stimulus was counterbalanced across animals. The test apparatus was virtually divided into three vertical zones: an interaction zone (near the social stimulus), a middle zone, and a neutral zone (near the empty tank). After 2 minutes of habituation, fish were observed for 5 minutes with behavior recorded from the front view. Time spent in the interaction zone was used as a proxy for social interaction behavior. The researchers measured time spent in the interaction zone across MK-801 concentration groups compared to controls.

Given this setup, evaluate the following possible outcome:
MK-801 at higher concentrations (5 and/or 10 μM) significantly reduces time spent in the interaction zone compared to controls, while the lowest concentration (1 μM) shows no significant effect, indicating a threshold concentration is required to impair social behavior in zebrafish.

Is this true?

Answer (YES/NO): YES